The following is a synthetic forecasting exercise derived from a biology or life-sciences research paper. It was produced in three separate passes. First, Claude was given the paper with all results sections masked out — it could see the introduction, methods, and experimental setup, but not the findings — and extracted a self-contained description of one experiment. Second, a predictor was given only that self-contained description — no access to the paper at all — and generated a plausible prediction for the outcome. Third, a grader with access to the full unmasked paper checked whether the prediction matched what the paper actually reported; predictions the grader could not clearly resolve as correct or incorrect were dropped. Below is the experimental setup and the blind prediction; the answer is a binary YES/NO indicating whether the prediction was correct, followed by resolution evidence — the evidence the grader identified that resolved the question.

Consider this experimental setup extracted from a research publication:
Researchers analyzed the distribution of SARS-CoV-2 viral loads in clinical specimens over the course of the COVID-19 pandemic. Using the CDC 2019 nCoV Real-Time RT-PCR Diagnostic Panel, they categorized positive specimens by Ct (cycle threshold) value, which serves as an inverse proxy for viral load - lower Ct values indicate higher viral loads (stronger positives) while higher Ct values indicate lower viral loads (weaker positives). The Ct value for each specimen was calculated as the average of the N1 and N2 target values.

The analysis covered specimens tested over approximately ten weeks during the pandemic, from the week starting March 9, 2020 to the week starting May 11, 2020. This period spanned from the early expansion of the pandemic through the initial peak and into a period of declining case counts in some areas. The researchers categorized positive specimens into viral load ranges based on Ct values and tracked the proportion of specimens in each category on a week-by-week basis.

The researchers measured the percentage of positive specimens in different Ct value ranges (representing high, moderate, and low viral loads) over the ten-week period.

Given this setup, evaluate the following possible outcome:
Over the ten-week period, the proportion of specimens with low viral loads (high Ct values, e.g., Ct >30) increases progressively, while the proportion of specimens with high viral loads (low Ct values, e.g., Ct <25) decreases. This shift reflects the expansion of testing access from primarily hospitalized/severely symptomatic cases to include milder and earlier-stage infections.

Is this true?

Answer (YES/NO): NO